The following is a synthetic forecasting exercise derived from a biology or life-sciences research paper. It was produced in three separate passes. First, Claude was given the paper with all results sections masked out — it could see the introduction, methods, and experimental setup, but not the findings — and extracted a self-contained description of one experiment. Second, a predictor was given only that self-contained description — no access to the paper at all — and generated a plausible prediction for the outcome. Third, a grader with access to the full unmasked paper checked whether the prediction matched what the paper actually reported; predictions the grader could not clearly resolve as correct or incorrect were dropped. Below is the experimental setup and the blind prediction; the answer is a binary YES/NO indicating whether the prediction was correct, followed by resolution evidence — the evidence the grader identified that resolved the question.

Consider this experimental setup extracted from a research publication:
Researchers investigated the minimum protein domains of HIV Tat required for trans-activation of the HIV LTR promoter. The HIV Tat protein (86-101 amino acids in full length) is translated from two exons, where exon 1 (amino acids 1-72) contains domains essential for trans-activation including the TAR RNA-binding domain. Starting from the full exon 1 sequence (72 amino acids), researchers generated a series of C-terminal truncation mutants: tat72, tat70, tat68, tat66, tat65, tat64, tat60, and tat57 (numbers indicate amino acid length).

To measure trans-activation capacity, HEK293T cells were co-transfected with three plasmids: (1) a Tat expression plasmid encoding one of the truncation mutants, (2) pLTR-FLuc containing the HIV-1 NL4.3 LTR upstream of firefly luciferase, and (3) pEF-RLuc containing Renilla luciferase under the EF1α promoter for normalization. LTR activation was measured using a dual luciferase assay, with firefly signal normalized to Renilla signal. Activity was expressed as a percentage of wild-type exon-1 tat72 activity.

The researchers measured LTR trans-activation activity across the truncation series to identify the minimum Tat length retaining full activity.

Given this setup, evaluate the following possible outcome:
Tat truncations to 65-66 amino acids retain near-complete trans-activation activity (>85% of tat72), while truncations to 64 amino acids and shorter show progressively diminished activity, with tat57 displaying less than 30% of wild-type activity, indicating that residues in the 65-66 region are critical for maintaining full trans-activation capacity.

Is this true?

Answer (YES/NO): NO